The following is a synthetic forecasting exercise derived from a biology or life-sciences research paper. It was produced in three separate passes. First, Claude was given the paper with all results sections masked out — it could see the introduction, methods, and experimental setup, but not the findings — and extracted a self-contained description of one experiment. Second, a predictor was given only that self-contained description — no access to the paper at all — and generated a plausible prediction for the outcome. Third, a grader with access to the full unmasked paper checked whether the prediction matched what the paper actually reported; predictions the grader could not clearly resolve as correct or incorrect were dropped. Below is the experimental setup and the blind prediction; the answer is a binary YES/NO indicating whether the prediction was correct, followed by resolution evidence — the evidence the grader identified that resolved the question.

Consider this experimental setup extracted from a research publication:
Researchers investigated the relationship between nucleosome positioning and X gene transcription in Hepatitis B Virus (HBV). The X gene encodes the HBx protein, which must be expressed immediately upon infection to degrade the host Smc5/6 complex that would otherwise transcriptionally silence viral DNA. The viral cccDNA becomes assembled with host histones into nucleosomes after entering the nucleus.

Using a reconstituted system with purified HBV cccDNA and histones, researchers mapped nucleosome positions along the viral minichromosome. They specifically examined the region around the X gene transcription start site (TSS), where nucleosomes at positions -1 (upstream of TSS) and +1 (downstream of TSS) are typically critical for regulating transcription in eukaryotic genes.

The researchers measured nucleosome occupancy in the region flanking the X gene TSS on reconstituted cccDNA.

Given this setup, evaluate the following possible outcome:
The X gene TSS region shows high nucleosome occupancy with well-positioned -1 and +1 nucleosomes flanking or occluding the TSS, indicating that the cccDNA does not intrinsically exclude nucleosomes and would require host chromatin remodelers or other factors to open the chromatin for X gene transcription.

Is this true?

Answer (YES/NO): NO